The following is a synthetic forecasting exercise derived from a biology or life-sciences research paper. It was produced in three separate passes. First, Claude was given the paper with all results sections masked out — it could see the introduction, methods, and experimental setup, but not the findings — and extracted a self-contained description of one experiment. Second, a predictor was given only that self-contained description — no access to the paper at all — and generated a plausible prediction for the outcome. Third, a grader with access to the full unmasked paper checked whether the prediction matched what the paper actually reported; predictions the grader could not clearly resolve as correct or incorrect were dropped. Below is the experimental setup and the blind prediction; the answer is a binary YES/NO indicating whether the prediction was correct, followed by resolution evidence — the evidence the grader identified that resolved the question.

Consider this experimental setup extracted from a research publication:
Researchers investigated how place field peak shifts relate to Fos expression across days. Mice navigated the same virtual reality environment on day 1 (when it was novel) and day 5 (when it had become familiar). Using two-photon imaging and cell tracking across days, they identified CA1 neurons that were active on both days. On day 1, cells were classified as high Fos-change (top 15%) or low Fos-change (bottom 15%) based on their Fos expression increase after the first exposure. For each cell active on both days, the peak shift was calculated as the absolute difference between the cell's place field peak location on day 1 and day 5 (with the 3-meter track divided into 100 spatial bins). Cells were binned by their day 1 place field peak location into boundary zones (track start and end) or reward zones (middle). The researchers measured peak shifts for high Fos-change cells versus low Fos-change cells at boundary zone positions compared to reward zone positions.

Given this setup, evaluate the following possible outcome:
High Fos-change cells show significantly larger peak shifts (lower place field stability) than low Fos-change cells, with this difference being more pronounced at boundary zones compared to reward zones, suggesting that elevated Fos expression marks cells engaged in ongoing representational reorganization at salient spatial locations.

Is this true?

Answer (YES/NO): NO